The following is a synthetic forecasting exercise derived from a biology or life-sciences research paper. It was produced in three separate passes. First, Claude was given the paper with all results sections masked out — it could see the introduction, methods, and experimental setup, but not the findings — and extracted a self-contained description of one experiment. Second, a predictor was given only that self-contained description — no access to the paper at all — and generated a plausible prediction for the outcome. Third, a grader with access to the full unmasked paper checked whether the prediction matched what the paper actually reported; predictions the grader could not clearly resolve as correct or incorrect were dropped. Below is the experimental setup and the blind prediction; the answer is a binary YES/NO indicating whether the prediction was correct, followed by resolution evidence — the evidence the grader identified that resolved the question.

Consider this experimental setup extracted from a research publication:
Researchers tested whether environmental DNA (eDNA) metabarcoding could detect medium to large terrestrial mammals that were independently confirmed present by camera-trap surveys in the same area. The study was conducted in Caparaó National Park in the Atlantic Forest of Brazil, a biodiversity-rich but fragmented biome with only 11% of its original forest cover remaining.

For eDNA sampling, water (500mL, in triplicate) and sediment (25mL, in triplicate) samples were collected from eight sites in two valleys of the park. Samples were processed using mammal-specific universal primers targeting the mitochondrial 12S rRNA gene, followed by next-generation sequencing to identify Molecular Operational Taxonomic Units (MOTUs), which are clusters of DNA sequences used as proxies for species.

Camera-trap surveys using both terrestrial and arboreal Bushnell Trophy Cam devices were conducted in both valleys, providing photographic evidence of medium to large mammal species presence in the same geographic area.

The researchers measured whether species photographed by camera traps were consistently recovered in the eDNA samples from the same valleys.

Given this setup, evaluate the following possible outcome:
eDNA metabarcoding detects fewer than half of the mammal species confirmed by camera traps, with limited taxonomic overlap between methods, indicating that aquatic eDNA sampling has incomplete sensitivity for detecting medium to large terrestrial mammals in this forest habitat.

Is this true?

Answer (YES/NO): NO